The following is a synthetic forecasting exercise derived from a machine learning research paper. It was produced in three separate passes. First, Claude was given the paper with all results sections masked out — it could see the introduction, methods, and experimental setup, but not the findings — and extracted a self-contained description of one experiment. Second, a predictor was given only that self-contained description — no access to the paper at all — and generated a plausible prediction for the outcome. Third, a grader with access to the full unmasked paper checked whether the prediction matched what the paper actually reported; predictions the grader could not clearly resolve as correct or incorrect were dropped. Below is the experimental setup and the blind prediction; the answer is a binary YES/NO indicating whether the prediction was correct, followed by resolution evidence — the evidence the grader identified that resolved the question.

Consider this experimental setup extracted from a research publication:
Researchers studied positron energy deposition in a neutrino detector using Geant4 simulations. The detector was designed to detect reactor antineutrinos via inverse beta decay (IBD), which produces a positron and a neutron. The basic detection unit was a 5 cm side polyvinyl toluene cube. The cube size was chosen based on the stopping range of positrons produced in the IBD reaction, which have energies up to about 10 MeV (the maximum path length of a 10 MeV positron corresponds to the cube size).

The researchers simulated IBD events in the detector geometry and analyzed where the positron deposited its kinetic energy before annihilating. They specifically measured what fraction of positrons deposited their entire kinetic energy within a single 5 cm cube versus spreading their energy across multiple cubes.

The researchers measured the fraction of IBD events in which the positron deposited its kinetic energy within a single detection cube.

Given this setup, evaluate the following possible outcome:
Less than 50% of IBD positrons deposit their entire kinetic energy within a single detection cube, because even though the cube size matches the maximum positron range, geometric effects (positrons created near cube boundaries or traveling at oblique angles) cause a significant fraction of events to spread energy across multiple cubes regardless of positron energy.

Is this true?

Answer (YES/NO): NO